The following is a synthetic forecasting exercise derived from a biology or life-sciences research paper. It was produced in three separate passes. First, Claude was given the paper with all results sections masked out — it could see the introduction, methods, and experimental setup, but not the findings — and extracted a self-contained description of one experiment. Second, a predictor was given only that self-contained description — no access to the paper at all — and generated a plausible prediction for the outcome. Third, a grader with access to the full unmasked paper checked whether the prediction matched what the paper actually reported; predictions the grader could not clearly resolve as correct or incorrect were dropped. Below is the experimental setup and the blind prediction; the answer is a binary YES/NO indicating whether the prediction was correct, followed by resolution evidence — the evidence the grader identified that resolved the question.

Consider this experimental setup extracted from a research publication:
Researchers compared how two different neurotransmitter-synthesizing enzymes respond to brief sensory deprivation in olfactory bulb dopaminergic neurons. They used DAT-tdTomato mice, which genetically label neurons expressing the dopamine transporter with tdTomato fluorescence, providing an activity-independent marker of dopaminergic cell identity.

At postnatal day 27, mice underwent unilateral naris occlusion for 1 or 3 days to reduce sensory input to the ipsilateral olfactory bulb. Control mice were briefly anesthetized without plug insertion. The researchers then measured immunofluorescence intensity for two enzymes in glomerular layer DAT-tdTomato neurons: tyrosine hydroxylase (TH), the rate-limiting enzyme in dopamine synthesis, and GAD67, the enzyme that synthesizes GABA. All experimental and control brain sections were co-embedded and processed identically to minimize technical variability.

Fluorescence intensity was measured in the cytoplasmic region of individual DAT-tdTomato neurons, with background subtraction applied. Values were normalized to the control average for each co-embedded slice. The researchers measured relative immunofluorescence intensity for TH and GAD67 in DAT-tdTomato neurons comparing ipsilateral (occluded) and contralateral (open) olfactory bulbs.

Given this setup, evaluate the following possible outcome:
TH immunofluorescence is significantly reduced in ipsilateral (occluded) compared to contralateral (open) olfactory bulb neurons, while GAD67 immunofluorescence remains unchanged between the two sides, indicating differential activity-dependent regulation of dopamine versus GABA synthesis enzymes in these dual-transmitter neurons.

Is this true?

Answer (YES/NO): NO